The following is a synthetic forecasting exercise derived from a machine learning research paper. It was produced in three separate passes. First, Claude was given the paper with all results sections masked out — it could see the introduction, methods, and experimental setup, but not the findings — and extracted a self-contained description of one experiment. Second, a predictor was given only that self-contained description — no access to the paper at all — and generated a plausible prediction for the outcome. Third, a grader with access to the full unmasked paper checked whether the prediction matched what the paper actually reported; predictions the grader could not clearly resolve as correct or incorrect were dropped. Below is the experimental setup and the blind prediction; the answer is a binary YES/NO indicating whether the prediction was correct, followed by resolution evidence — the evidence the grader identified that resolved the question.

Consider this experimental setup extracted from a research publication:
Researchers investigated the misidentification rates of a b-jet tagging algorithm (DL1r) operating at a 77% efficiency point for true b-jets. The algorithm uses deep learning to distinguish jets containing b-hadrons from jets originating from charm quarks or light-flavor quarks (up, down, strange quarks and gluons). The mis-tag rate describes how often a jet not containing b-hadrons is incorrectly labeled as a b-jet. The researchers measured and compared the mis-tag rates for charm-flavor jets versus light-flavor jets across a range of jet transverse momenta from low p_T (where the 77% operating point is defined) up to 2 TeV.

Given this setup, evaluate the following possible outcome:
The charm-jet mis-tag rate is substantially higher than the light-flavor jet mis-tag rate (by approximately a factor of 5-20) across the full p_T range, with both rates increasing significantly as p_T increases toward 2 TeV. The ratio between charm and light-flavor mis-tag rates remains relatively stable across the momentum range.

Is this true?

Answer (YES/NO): NO